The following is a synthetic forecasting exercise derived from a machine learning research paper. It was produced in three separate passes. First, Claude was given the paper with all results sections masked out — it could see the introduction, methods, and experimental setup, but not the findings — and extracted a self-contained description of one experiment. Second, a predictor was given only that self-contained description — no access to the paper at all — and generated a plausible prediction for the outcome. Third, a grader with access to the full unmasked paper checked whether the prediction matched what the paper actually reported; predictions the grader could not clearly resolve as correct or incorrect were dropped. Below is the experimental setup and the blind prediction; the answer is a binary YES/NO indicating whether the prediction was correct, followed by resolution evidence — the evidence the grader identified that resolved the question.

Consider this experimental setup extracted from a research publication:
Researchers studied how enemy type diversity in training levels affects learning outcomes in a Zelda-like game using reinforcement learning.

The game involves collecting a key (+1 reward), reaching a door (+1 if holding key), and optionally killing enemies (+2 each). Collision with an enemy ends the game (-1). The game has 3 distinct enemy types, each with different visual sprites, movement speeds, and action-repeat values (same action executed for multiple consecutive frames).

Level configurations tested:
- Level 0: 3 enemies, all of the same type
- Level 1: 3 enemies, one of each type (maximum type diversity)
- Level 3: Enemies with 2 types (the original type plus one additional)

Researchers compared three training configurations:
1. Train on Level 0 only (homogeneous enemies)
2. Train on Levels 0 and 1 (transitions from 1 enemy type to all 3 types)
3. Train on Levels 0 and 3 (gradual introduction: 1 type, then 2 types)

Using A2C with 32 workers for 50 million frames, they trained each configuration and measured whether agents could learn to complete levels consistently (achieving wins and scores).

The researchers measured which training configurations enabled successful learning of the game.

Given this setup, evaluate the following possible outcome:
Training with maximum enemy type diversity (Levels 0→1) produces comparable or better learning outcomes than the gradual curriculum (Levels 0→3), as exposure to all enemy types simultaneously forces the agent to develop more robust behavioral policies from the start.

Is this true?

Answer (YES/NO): NO